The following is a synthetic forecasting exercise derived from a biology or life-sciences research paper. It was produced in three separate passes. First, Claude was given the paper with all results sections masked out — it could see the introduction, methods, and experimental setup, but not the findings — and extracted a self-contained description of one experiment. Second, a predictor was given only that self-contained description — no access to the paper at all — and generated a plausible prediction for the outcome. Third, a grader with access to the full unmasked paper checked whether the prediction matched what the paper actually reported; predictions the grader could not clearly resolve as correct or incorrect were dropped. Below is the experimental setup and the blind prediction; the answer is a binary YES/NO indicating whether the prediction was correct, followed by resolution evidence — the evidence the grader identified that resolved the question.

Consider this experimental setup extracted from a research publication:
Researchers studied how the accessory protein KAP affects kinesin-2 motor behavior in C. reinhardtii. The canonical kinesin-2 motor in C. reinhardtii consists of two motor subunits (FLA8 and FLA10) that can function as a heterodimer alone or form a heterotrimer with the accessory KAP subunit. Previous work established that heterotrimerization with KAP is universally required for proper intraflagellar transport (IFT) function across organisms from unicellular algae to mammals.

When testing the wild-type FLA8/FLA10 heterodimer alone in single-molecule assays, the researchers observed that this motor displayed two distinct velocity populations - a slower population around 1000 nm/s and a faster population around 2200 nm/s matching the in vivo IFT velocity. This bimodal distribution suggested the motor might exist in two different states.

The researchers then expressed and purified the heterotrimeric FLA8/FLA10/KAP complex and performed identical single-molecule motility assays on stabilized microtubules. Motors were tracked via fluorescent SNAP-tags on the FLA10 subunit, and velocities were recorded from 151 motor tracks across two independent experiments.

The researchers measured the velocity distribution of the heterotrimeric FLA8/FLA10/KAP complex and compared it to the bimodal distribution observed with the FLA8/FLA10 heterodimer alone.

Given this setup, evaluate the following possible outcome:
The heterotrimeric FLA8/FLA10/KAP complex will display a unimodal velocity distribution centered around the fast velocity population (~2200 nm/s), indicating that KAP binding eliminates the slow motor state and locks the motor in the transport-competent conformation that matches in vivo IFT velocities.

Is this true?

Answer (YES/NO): YES